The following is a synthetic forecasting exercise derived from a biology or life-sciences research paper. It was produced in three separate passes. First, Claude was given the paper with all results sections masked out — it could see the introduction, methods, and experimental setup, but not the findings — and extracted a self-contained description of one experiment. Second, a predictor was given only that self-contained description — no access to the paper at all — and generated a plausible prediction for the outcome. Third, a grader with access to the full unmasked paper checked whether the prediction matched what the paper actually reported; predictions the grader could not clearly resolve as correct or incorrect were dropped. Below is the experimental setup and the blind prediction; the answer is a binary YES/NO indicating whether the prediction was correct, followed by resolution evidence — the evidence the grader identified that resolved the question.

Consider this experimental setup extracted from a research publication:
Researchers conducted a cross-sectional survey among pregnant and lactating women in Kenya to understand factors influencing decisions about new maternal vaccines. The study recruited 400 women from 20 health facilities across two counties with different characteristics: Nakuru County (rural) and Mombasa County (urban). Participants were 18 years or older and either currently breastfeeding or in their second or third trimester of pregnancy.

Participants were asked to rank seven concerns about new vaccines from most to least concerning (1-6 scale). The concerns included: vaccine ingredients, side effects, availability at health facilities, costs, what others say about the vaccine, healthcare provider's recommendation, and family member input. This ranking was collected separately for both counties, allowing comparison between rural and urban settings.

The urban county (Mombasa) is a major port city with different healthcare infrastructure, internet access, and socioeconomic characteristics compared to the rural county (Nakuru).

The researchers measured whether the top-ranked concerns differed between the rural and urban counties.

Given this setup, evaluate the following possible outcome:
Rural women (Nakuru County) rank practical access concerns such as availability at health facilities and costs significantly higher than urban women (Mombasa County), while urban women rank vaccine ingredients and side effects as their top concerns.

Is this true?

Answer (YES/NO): NO